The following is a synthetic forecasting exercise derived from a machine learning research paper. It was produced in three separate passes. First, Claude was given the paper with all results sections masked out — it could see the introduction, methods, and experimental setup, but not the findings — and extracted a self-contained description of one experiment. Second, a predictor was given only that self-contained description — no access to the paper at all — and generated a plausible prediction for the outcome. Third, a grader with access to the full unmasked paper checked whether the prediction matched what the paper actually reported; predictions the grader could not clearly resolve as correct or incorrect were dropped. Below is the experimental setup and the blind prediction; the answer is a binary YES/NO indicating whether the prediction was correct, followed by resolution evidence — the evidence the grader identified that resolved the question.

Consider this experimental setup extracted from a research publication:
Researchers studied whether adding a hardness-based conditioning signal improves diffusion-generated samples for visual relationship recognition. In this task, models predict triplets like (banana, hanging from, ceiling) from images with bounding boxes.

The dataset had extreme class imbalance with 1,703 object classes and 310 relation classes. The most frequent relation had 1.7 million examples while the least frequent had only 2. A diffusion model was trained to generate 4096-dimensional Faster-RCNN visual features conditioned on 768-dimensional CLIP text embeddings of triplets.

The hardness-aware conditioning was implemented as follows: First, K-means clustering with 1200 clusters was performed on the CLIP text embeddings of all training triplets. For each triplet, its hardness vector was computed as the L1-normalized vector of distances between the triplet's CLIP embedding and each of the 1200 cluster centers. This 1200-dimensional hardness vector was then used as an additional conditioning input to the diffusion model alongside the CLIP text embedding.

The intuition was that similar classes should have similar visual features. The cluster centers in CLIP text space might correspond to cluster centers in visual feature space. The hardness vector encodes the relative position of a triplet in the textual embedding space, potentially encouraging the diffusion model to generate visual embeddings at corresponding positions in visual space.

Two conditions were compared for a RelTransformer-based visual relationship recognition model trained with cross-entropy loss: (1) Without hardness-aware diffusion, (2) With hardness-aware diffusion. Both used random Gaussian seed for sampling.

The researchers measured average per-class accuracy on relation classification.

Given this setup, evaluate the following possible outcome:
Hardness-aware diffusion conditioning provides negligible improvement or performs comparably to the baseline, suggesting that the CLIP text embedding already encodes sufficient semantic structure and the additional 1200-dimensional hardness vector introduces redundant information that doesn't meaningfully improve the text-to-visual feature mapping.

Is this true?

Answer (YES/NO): NO